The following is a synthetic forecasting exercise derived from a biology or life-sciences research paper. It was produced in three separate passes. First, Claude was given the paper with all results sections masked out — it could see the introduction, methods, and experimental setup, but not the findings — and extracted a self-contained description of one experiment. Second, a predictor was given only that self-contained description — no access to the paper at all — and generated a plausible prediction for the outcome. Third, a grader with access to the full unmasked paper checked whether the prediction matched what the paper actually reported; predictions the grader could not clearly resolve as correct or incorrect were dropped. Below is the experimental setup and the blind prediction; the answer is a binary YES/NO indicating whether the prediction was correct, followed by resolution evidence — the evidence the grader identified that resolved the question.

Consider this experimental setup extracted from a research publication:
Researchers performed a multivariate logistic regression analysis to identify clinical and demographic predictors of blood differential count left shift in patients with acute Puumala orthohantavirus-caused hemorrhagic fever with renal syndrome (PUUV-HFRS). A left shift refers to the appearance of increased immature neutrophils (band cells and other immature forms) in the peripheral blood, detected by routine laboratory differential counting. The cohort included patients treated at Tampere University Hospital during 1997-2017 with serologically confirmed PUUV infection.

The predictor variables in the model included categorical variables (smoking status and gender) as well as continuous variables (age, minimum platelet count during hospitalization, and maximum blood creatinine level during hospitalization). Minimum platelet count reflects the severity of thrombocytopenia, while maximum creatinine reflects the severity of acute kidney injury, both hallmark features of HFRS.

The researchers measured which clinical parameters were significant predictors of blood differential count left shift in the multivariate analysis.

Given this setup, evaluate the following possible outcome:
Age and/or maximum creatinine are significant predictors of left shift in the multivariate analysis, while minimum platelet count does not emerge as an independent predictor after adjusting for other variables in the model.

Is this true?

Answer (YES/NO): NO